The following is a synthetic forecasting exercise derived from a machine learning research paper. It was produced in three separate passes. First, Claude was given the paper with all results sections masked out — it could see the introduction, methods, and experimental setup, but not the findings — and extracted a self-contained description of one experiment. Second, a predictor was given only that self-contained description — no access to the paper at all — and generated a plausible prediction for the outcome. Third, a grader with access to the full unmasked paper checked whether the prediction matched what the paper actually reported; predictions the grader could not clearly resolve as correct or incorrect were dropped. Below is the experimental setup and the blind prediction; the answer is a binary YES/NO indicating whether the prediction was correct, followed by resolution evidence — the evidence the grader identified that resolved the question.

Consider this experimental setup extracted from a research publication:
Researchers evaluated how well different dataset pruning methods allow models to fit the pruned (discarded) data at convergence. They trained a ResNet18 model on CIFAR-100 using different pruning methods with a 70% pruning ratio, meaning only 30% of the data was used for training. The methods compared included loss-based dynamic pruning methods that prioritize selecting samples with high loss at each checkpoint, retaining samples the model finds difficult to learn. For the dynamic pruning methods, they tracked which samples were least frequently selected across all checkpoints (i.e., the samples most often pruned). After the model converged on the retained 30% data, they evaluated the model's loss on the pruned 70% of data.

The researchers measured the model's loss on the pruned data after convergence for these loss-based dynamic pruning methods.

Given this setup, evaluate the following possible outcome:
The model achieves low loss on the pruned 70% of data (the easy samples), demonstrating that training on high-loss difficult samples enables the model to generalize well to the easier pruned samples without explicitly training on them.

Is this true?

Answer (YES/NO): NO